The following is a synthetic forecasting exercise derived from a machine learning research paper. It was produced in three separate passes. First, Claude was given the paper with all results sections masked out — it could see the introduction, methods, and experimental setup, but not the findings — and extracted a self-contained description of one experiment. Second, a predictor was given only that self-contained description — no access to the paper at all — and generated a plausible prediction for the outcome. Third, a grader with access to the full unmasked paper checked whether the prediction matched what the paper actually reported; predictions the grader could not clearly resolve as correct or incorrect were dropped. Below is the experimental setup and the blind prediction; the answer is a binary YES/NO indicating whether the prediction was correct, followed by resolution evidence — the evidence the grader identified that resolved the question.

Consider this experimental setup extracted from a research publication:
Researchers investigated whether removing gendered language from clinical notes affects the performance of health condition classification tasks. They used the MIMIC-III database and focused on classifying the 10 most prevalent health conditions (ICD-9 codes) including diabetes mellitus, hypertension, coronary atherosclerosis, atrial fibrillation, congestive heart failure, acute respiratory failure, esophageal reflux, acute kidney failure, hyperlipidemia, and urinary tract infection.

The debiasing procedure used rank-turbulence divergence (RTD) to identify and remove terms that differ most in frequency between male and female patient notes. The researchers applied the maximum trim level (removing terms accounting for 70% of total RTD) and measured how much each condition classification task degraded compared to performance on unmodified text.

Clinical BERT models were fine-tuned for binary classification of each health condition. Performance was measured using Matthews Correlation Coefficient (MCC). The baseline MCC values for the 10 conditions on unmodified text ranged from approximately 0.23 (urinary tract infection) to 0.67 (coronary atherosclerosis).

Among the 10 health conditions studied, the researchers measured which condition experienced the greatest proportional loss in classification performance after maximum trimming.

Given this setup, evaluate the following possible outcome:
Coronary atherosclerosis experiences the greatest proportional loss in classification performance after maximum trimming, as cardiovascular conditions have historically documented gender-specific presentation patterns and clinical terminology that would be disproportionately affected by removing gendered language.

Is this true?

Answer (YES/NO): NO